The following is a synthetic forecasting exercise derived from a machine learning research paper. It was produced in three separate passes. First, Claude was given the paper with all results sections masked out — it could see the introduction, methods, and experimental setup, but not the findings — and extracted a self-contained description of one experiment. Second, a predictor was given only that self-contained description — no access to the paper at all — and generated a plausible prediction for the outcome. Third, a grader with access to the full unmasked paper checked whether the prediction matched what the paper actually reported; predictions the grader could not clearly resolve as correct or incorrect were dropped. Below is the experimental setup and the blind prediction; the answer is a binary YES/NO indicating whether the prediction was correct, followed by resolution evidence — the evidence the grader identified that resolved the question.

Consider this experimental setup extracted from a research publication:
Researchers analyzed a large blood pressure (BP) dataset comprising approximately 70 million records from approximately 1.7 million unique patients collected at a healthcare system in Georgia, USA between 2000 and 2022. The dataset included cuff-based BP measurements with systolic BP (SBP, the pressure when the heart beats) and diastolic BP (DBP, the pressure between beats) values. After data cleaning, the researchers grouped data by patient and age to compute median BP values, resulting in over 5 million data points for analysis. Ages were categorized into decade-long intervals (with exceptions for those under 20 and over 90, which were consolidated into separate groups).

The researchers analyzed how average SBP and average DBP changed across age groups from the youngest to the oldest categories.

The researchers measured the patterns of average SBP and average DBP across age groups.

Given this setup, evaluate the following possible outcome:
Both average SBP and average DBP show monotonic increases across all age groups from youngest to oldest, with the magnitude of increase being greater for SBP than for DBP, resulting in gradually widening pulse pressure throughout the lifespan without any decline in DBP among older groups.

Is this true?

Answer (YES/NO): NO